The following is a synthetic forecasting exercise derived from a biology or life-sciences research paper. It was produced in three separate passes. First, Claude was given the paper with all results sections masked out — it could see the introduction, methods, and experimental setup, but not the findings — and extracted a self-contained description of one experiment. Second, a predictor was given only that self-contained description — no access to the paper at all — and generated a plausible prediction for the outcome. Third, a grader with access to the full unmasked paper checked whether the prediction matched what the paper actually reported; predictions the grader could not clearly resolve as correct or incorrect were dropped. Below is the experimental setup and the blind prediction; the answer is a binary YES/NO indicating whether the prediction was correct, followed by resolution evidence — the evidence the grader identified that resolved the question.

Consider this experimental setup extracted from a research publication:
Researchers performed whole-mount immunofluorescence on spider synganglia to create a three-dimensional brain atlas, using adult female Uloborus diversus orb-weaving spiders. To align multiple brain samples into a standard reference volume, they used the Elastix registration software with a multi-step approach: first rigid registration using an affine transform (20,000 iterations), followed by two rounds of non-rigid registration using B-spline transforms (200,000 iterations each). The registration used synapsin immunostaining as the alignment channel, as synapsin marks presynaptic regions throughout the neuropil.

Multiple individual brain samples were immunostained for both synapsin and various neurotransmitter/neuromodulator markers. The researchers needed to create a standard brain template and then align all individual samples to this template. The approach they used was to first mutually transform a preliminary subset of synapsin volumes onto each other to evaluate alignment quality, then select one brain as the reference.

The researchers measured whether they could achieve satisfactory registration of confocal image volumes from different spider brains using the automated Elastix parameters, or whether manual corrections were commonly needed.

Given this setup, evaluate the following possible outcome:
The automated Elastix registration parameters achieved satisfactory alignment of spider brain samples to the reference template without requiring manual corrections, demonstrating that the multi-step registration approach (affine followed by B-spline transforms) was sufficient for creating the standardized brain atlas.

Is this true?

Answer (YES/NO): NO